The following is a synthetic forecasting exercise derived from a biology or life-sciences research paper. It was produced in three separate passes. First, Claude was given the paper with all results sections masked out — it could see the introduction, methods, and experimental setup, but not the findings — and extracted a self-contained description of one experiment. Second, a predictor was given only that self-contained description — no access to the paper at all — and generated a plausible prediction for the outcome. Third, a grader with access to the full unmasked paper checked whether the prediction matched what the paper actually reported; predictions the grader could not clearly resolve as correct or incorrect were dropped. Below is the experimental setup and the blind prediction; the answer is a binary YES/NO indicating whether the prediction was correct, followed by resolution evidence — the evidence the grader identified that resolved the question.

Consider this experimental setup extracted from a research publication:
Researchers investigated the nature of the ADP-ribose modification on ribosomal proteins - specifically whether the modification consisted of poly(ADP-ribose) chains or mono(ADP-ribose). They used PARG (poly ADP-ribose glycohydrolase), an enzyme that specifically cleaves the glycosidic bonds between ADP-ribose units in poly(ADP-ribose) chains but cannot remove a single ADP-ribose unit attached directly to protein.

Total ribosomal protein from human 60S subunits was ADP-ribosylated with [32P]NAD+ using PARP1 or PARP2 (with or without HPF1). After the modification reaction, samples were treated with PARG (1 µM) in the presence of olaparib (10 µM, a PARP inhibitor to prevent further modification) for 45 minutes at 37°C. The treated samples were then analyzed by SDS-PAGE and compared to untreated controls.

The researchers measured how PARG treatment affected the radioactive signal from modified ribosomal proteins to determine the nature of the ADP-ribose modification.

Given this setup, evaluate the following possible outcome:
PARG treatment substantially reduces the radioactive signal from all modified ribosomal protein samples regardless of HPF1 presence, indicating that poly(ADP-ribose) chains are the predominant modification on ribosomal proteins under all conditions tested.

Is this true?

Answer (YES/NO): NO